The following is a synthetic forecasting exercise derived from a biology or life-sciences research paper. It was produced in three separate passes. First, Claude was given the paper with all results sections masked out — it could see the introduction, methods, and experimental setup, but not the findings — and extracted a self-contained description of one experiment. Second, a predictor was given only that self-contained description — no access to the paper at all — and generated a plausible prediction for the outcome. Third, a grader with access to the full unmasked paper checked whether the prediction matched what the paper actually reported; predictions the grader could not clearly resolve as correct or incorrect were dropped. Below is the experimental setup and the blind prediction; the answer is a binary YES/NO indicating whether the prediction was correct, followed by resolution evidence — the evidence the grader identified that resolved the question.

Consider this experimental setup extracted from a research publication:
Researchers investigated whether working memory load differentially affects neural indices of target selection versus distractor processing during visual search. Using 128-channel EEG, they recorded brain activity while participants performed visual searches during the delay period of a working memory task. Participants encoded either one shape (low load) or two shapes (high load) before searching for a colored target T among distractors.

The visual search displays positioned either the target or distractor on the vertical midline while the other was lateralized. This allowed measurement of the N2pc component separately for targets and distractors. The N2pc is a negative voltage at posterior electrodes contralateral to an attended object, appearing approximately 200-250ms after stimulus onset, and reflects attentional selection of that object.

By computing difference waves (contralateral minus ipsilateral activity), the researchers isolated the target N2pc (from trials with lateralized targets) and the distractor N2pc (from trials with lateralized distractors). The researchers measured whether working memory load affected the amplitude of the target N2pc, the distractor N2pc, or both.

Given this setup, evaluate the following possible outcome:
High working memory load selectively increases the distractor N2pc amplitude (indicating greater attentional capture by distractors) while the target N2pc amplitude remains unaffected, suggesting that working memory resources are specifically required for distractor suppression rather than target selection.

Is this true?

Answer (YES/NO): NO